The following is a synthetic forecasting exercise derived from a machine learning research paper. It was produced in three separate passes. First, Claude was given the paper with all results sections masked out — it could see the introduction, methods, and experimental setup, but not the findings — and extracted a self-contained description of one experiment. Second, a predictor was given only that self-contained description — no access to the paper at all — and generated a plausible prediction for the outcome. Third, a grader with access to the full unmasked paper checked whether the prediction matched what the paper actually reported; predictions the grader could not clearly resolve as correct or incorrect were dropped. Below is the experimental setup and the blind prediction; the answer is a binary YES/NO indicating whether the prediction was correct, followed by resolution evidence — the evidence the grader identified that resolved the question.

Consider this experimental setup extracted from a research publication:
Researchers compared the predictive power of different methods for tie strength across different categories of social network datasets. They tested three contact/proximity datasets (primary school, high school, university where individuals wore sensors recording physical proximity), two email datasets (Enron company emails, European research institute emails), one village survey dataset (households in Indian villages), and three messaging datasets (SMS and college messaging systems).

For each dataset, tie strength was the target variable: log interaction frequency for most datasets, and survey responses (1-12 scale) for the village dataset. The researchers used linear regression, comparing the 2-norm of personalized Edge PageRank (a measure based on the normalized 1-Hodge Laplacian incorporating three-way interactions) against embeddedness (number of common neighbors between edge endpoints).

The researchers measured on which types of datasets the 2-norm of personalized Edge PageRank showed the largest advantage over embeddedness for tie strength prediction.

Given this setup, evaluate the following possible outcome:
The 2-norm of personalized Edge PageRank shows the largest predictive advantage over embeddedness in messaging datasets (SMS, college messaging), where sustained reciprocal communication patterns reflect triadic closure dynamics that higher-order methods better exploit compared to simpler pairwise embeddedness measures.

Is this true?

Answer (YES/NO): NO